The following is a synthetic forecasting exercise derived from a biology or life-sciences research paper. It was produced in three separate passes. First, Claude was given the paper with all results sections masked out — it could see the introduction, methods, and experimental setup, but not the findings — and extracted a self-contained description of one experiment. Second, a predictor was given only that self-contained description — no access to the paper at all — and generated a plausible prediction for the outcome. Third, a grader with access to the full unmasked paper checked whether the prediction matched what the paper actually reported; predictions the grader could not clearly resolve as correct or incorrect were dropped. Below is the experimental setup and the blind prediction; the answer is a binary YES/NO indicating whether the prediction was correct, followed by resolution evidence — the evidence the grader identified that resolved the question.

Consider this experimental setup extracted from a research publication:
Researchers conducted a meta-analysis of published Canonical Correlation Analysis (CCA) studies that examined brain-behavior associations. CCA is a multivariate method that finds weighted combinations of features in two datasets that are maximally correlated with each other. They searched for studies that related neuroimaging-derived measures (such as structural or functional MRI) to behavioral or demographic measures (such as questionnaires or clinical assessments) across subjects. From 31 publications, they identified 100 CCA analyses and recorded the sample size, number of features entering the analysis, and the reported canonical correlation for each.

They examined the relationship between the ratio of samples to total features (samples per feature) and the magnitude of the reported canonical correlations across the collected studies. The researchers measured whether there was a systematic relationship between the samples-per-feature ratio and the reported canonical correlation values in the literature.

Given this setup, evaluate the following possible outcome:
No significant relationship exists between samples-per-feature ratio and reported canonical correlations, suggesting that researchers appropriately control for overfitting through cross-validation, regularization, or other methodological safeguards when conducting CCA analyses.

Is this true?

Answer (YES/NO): NO